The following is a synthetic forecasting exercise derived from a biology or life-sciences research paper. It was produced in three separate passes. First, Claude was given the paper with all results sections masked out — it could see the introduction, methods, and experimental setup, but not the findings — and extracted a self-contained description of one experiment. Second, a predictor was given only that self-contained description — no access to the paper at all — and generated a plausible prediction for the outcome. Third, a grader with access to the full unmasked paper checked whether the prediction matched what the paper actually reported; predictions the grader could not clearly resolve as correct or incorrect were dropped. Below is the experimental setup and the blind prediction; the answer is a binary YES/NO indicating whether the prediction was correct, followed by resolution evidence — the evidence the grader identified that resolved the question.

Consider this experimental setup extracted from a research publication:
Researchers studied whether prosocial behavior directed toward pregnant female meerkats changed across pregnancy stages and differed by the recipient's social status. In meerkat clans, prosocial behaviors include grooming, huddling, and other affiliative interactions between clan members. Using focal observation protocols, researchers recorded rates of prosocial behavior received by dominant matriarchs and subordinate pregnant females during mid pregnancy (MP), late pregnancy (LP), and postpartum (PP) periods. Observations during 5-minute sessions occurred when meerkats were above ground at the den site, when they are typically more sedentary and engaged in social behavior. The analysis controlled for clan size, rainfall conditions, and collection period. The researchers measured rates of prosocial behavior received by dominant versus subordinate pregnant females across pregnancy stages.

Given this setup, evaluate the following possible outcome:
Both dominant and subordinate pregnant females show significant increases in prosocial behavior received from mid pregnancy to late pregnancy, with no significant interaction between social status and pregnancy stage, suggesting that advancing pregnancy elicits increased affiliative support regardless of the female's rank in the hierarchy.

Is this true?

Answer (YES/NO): NO